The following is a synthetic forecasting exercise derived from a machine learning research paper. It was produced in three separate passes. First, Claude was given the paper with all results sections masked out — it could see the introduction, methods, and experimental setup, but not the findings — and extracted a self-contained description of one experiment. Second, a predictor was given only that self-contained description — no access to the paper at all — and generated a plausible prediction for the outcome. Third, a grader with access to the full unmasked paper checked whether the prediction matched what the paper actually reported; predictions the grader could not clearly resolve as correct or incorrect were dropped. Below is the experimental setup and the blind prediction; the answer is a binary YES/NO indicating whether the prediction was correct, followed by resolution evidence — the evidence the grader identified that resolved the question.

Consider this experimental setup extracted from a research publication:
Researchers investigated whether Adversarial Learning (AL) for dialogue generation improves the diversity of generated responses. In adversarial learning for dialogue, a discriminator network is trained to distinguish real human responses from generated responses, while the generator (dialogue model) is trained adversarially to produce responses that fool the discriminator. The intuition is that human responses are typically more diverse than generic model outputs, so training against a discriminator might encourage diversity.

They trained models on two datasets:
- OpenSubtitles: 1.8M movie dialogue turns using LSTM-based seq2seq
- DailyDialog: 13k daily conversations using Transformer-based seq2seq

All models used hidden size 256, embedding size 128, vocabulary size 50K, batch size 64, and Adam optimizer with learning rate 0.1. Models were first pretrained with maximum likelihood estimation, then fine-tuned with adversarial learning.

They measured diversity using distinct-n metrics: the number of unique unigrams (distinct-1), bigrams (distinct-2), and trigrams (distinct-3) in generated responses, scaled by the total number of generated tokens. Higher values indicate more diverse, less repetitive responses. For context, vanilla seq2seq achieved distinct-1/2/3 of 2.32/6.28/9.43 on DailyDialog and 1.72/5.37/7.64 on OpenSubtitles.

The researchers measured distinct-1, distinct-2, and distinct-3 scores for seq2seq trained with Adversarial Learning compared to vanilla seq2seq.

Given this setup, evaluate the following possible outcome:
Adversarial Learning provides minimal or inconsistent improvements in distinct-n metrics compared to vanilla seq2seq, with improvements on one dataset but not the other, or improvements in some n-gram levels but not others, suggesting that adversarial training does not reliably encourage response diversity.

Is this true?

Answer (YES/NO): YES